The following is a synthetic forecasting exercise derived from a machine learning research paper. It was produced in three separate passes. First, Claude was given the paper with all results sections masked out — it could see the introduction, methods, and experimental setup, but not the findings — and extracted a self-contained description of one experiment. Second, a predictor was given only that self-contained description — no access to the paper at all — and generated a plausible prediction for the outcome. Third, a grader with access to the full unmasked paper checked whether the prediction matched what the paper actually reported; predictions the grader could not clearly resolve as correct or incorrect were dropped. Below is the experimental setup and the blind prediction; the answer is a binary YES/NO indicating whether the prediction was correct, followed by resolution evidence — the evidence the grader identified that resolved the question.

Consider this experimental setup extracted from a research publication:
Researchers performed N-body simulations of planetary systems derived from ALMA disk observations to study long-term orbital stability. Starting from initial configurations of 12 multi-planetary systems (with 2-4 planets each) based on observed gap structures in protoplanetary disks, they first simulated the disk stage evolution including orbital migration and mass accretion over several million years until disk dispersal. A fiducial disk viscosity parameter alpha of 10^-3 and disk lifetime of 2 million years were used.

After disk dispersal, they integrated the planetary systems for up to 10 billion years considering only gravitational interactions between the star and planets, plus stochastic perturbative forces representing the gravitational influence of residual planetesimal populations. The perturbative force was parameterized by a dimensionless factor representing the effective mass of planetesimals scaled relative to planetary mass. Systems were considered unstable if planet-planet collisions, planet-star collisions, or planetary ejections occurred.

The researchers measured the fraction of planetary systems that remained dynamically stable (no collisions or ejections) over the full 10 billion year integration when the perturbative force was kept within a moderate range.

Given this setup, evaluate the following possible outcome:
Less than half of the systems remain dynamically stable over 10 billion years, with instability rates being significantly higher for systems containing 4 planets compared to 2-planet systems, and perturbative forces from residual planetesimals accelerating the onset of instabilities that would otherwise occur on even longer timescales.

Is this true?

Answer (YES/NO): NO